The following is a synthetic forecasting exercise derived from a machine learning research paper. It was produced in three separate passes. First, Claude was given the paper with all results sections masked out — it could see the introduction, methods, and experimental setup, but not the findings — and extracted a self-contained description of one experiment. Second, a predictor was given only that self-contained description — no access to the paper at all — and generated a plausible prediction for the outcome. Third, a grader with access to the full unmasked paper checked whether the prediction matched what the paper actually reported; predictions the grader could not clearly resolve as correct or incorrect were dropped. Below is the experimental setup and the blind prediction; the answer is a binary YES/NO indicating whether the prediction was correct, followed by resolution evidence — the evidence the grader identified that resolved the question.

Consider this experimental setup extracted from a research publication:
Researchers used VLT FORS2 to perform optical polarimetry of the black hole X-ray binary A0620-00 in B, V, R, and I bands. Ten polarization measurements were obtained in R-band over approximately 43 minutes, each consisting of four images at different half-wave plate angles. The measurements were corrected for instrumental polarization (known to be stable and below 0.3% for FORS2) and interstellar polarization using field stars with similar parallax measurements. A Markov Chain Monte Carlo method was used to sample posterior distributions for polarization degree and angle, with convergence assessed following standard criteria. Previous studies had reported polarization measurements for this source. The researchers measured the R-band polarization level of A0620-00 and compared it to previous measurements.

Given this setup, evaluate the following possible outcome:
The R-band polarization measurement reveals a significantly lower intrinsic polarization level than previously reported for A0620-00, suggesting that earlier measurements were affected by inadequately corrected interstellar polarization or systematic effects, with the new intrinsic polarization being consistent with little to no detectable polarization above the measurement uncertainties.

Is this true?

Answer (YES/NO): NO